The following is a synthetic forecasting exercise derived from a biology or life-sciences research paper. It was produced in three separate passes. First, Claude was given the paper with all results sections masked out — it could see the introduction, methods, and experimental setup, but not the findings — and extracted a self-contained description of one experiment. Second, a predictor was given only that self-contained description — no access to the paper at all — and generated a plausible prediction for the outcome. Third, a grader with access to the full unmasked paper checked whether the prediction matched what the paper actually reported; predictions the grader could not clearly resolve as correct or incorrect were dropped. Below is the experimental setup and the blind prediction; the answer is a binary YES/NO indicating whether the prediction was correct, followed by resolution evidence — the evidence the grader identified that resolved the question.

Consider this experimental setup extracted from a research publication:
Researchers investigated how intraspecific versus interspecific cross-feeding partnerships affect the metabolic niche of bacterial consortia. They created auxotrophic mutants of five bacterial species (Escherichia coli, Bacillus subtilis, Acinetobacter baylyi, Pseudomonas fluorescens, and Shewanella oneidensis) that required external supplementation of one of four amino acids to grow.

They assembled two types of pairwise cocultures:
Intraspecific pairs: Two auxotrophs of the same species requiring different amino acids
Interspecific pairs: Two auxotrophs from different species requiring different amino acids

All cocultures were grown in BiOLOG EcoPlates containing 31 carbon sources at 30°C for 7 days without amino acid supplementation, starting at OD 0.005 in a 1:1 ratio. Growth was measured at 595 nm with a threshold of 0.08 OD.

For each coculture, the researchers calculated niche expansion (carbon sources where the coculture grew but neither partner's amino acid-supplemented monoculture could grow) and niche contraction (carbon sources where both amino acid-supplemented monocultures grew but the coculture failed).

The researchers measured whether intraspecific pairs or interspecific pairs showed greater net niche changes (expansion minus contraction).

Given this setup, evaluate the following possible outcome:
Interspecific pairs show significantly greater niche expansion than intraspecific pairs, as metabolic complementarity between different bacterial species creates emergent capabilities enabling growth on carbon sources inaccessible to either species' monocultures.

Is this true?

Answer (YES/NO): YES